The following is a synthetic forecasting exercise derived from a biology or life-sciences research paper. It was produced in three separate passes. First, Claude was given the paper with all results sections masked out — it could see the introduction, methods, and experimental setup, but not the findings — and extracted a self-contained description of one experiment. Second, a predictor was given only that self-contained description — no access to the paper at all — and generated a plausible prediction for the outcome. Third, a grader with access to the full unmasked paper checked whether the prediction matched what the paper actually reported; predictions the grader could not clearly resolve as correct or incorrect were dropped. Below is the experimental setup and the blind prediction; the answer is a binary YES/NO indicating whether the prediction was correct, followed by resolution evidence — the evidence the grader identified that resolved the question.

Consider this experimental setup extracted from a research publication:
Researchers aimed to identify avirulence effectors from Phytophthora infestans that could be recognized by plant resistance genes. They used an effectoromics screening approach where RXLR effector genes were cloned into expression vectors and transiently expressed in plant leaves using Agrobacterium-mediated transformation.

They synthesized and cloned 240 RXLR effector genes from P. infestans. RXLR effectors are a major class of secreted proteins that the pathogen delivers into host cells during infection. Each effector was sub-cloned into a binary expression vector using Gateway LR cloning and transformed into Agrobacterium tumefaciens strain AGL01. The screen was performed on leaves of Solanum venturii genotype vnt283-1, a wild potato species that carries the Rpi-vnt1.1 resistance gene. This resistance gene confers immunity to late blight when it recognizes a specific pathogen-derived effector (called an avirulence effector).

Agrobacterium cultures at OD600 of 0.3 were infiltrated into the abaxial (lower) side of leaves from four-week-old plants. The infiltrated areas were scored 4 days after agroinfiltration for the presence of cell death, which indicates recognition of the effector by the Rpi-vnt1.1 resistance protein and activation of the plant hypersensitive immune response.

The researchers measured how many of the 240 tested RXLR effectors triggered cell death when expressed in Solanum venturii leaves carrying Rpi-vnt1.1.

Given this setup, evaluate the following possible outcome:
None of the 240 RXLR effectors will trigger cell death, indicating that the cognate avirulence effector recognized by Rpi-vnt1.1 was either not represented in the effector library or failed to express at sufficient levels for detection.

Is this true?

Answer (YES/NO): NO